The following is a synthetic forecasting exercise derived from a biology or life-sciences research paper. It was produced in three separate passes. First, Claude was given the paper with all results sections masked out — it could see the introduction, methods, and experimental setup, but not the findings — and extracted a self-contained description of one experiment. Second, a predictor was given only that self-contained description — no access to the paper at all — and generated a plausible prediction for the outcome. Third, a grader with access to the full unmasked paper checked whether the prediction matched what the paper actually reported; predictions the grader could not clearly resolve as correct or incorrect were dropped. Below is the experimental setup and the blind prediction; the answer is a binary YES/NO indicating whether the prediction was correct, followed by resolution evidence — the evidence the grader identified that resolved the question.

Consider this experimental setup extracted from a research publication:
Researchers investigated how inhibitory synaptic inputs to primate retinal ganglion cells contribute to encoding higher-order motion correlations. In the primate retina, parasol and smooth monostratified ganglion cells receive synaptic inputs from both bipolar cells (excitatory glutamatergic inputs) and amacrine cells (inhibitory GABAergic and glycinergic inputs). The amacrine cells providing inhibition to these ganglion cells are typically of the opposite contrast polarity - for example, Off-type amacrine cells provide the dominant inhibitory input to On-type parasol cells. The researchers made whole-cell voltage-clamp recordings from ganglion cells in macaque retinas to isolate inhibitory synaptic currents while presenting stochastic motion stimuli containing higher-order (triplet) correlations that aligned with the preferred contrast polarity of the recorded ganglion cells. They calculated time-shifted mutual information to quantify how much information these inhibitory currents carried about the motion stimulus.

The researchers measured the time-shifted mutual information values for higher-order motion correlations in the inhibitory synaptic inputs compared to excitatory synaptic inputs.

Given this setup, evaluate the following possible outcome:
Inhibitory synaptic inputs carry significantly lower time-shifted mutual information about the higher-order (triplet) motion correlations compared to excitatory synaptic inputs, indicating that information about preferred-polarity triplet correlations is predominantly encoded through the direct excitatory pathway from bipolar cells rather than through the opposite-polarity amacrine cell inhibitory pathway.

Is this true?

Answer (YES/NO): YES